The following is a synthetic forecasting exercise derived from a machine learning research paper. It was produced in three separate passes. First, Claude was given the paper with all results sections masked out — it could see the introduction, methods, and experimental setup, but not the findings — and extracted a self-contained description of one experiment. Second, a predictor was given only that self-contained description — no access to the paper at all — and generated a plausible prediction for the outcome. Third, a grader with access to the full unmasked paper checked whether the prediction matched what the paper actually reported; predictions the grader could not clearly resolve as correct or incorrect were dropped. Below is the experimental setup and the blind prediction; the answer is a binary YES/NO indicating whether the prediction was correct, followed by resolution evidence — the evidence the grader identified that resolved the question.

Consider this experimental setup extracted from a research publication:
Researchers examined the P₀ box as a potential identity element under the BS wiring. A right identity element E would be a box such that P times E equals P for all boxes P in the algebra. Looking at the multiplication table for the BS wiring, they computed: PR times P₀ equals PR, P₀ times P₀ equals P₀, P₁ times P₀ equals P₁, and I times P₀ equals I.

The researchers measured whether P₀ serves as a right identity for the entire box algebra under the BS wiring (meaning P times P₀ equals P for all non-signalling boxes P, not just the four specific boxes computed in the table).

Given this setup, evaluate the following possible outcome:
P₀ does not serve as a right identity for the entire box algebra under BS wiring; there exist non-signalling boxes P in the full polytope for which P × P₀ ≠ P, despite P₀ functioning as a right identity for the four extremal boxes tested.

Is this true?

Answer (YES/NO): NO